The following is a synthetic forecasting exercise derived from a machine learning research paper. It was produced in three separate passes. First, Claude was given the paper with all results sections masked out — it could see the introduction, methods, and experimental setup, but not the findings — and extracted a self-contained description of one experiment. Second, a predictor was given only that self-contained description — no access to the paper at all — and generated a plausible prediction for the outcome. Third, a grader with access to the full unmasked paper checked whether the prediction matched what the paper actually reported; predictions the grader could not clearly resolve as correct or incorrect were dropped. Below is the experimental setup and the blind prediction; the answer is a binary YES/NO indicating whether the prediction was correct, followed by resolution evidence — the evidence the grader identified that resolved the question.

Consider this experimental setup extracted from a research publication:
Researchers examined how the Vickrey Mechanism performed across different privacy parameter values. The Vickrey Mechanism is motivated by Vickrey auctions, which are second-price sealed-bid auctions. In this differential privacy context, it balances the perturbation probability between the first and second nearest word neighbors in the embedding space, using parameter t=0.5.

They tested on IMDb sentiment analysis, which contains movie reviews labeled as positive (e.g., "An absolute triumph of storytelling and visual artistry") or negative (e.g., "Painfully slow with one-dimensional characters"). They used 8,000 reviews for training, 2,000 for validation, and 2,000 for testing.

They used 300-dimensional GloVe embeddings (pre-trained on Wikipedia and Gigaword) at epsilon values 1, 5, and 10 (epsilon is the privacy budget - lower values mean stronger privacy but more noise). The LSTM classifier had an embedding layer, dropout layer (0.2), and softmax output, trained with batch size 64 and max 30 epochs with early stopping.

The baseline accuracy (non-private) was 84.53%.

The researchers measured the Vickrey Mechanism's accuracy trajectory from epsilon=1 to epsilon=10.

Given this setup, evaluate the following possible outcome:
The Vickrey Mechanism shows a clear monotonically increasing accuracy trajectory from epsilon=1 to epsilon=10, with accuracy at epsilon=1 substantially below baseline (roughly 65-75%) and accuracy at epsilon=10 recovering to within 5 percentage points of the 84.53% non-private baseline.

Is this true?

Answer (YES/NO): NO